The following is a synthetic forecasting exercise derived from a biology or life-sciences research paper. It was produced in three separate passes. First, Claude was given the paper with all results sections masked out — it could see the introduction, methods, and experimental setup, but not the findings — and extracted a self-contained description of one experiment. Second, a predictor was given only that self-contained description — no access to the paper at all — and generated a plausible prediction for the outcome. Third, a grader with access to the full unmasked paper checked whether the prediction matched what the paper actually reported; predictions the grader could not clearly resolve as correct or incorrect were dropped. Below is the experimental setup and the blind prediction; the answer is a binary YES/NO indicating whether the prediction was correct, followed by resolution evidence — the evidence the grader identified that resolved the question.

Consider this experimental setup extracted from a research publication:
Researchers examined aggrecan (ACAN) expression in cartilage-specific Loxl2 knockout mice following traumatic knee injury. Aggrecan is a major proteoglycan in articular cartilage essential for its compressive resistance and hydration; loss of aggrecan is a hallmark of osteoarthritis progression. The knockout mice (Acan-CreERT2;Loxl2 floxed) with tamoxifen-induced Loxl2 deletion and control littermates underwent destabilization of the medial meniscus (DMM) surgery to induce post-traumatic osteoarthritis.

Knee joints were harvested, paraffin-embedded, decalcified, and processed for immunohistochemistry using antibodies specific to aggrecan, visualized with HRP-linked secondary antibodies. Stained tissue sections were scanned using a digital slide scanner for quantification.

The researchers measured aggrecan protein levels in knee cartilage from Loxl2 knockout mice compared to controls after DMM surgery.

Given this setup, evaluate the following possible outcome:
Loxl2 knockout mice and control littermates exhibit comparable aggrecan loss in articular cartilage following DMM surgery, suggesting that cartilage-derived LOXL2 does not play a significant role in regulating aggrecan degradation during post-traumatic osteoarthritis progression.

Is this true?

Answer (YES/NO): NO